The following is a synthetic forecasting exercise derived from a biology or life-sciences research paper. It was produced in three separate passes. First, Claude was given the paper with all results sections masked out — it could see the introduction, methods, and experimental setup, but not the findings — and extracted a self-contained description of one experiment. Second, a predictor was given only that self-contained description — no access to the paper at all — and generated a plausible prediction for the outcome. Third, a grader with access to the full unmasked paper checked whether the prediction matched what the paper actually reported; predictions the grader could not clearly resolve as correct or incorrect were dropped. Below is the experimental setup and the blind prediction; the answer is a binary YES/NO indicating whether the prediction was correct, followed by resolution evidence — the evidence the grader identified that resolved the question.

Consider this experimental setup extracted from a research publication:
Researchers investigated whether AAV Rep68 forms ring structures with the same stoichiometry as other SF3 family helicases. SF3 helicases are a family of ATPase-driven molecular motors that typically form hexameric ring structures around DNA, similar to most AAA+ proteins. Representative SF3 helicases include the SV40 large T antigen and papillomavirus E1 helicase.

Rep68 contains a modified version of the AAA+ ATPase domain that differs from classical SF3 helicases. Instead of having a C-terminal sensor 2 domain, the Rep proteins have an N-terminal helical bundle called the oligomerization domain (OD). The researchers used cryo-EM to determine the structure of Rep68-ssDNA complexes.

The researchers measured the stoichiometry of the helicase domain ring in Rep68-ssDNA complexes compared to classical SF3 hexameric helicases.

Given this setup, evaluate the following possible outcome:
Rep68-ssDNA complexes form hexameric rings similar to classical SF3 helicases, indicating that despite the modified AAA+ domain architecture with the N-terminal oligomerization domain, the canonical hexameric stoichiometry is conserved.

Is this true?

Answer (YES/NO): NO